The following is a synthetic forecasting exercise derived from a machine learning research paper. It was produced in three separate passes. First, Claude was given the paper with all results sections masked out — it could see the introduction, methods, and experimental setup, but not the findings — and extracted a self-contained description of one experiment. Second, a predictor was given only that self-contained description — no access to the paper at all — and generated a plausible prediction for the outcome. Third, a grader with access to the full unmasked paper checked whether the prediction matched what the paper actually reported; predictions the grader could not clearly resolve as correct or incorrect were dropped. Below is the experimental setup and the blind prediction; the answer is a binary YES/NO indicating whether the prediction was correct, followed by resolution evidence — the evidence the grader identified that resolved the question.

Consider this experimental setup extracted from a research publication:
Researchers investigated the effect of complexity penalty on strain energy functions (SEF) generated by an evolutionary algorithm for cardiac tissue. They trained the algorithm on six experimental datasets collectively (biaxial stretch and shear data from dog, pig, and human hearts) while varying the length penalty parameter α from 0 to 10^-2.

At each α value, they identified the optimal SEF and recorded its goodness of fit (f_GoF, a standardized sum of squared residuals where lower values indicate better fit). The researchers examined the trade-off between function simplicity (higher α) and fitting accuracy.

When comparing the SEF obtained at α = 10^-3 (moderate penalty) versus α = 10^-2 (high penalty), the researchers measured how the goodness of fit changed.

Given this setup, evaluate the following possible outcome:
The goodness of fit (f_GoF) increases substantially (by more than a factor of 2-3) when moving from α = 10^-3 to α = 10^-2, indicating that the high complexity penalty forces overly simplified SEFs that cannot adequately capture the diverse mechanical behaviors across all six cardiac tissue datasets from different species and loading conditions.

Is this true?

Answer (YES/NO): YES